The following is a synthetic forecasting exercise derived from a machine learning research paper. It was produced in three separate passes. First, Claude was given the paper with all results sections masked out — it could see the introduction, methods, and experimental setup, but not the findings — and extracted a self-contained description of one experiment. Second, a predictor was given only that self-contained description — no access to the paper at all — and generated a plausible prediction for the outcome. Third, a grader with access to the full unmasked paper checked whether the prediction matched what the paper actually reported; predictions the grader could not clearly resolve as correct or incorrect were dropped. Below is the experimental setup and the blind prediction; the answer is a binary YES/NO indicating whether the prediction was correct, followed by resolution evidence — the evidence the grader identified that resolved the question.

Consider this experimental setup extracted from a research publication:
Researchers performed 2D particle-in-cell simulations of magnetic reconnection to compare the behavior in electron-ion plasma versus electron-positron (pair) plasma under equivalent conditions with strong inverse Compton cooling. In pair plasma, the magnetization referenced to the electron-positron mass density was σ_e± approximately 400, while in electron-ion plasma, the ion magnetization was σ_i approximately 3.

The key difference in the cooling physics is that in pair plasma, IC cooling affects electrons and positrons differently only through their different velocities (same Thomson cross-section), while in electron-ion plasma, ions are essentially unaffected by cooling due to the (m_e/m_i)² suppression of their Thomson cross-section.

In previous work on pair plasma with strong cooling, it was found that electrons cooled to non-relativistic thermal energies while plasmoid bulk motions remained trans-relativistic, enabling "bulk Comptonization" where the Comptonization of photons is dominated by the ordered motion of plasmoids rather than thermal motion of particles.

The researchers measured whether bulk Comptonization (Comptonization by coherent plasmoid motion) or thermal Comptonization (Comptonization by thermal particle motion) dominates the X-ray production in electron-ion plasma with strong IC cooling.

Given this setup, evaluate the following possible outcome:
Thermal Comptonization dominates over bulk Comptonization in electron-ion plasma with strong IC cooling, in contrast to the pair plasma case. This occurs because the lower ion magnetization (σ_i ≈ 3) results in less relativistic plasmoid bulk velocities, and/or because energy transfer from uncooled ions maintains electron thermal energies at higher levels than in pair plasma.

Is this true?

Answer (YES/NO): NO